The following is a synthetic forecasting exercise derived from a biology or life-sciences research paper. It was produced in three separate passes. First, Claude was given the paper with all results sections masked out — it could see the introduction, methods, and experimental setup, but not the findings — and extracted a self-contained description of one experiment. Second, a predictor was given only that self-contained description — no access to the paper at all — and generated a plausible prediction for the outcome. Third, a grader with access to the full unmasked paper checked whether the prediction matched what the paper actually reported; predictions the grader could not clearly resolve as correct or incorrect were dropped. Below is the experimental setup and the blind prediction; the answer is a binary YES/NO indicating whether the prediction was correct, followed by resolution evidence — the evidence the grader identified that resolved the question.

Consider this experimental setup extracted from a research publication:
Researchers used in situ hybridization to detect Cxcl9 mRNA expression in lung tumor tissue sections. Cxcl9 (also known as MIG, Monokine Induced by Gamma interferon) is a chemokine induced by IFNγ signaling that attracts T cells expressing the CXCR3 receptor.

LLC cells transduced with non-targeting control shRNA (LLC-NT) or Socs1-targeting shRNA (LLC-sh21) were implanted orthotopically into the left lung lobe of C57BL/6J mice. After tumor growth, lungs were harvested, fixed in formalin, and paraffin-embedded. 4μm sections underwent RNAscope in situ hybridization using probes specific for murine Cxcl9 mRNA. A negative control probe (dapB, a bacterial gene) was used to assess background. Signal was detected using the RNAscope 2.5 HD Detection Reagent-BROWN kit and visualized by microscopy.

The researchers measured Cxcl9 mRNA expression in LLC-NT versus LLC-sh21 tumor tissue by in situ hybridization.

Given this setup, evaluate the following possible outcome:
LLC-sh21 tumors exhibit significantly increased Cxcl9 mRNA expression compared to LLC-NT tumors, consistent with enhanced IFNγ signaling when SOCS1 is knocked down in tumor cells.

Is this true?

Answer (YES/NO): YES